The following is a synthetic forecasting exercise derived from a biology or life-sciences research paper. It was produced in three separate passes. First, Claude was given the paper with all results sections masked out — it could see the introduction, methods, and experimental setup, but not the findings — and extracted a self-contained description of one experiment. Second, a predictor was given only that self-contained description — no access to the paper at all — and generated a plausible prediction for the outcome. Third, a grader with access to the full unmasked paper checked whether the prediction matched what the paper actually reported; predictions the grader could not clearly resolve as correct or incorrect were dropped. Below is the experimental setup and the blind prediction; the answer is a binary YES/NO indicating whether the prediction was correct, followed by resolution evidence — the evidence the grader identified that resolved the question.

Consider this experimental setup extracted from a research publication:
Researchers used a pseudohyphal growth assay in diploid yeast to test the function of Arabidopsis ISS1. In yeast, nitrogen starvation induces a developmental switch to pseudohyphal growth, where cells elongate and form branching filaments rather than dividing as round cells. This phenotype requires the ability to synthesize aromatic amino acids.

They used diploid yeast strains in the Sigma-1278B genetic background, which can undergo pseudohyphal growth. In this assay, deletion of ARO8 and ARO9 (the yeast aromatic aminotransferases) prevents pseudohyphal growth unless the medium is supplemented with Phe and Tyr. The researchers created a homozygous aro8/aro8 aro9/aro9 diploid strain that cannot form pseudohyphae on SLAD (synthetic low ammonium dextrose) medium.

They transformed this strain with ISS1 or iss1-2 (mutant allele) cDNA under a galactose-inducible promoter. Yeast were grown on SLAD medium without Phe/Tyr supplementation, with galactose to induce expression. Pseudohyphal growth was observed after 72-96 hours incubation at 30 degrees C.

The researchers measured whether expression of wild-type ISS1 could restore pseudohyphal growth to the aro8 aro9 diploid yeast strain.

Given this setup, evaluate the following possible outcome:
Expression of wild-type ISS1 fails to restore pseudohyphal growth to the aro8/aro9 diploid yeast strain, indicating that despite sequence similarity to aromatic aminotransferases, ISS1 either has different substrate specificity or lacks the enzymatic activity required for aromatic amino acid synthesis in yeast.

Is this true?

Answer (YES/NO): NO